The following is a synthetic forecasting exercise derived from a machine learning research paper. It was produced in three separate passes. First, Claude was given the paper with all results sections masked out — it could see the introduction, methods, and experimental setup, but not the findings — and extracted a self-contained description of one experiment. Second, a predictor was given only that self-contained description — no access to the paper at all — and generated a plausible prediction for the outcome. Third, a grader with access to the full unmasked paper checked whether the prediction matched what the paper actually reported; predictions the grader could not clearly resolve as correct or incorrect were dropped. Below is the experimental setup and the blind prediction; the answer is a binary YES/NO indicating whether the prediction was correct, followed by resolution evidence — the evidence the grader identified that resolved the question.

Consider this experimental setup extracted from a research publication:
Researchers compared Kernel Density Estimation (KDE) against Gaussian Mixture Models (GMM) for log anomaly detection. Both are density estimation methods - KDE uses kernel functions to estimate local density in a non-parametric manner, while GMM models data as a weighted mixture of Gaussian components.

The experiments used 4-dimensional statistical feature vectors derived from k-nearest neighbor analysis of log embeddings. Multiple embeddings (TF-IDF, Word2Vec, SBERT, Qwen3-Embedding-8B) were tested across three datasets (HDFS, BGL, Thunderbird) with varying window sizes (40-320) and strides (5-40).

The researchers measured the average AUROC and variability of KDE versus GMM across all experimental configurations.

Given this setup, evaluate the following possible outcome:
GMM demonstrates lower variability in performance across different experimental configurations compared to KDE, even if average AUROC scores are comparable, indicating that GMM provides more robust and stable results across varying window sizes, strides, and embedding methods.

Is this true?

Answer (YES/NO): NO